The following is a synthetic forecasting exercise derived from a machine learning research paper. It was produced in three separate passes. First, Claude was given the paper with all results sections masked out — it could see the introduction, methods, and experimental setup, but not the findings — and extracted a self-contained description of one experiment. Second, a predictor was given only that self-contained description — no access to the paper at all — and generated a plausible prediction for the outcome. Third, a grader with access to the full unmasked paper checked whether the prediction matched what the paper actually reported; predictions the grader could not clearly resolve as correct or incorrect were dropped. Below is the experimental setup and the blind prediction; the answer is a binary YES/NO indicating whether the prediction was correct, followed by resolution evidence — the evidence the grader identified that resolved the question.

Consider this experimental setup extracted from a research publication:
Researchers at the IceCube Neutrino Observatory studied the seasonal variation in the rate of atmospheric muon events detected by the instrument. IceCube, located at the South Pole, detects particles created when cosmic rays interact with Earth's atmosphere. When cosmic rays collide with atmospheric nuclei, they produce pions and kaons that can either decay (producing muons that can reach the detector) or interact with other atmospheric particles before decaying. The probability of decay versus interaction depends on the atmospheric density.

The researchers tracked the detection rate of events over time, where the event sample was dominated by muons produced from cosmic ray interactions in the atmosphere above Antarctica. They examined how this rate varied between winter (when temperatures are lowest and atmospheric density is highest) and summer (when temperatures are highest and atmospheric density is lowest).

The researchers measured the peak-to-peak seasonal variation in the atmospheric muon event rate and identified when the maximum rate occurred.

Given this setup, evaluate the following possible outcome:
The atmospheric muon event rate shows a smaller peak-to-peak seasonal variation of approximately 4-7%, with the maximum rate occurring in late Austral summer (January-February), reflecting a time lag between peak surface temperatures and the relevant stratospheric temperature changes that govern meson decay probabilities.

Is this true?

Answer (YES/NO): NO